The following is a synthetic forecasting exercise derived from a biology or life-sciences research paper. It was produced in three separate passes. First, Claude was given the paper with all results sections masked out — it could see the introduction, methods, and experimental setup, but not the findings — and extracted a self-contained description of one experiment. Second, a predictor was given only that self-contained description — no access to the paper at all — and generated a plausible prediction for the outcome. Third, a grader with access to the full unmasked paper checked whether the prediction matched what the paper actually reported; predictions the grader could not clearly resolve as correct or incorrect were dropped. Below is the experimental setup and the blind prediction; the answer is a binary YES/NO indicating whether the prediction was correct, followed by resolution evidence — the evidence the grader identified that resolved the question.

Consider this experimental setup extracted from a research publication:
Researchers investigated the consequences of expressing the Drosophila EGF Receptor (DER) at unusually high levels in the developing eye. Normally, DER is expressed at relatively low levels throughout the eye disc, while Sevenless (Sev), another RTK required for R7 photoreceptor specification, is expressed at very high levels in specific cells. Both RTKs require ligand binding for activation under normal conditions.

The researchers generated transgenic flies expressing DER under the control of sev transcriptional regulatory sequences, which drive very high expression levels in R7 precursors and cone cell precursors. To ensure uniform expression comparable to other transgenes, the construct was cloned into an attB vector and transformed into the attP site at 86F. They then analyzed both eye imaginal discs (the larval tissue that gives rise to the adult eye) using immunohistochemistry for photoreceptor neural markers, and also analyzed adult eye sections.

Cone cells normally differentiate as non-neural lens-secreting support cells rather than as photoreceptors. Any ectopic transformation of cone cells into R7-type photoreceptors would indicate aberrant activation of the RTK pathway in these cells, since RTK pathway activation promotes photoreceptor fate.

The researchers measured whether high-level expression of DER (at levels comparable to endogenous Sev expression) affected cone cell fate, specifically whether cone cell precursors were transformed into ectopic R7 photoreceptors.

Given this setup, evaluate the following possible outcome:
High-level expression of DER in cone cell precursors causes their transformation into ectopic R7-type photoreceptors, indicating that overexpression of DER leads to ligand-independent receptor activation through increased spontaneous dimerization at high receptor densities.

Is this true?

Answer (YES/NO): YES